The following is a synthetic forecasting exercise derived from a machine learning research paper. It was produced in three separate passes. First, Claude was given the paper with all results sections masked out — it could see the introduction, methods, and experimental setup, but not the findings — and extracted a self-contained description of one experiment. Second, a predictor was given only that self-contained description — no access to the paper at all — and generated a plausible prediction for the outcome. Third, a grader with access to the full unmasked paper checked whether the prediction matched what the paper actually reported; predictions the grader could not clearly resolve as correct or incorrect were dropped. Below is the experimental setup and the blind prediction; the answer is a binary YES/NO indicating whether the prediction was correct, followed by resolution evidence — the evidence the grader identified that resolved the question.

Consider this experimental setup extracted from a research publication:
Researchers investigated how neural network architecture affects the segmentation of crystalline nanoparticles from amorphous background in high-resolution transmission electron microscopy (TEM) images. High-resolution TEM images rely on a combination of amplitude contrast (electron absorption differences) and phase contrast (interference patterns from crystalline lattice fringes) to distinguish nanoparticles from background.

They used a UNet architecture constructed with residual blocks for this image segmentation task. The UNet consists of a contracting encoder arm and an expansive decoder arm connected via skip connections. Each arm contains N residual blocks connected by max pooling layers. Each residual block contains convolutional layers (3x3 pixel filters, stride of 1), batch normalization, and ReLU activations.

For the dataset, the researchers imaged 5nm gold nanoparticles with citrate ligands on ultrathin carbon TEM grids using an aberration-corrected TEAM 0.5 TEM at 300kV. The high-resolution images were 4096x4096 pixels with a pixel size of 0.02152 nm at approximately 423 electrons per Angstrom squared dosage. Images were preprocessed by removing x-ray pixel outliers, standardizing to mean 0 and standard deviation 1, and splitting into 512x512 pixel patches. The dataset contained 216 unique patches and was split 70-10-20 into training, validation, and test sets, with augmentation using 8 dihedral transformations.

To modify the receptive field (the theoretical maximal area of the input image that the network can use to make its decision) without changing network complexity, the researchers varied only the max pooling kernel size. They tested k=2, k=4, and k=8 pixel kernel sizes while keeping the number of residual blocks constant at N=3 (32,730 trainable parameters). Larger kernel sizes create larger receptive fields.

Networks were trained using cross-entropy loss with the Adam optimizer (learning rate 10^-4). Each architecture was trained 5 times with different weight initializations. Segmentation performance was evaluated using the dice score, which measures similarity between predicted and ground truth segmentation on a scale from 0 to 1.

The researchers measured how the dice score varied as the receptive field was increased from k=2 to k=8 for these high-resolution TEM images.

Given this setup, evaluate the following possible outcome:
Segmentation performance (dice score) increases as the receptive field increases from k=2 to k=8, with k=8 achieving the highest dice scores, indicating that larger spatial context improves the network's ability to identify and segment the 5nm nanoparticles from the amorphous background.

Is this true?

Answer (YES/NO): NO